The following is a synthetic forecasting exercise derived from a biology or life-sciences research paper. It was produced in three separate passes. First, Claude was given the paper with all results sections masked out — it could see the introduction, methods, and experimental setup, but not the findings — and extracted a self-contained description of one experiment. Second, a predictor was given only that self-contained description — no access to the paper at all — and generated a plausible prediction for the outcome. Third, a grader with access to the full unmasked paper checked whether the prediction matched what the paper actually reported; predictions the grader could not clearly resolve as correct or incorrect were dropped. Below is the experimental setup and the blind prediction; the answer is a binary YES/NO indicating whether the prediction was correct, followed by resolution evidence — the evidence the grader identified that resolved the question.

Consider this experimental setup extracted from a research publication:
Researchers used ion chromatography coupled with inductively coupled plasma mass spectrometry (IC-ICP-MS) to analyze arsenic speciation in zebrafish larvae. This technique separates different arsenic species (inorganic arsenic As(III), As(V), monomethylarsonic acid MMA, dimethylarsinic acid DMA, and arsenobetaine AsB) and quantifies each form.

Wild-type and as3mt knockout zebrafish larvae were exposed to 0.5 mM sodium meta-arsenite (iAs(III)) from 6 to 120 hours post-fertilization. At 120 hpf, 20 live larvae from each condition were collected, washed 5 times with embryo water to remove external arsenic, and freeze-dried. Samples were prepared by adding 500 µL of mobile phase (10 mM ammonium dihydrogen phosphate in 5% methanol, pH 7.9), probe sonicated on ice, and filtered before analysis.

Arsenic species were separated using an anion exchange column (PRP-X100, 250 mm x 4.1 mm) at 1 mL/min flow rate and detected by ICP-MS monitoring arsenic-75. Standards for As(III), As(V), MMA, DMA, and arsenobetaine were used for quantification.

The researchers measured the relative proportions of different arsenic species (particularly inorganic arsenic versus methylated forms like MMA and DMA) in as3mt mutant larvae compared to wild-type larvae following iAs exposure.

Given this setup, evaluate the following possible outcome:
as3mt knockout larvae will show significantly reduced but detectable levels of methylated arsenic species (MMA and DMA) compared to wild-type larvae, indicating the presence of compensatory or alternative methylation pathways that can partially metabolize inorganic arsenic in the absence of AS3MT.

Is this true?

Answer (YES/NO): NO